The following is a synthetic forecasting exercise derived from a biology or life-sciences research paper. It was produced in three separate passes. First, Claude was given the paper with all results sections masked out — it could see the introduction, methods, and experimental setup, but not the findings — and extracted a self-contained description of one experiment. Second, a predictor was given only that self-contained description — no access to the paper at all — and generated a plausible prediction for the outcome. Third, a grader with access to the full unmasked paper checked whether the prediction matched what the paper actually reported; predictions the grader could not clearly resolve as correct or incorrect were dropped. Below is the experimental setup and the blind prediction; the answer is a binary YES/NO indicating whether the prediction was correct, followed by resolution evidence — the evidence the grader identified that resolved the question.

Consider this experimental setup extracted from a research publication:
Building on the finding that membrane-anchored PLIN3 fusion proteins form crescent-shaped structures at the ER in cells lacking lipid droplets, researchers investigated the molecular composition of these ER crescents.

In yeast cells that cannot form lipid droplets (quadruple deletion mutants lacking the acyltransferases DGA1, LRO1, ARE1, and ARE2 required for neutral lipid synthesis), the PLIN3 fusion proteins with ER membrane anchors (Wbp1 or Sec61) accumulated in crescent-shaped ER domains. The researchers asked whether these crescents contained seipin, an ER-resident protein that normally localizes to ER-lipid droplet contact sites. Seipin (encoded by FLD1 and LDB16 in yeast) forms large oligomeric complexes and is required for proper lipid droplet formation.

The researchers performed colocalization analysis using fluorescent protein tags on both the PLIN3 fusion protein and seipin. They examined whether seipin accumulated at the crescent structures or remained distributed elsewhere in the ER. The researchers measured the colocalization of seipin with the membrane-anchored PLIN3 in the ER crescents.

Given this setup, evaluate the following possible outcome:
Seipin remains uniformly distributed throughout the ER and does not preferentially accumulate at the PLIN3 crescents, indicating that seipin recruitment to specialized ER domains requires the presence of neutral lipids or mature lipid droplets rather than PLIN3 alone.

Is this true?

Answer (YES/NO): NO